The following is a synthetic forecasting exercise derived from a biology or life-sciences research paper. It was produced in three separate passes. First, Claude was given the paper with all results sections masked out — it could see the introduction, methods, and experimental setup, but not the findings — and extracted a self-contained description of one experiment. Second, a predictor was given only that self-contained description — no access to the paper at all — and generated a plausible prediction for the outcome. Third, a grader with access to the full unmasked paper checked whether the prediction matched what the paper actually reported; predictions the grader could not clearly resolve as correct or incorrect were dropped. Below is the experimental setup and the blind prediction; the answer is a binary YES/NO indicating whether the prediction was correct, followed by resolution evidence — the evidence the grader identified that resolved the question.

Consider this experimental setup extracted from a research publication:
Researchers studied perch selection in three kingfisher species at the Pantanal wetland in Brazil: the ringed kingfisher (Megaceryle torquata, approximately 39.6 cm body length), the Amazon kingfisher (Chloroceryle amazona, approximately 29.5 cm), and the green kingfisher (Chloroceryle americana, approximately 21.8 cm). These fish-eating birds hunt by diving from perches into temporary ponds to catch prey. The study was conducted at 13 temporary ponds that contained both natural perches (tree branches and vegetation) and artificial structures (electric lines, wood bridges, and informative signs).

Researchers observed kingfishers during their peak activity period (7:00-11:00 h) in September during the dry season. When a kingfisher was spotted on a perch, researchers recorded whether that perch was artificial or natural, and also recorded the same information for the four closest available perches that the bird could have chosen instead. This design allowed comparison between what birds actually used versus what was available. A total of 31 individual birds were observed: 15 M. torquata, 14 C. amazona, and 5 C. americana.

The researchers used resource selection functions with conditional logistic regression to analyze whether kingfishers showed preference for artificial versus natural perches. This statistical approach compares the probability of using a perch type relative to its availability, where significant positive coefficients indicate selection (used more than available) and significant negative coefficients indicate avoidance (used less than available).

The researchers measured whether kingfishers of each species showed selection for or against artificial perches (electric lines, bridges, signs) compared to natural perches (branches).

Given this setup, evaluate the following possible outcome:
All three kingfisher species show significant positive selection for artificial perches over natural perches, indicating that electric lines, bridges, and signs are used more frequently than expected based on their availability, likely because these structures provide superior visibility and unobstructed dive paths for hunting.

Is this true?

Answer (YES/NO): NO